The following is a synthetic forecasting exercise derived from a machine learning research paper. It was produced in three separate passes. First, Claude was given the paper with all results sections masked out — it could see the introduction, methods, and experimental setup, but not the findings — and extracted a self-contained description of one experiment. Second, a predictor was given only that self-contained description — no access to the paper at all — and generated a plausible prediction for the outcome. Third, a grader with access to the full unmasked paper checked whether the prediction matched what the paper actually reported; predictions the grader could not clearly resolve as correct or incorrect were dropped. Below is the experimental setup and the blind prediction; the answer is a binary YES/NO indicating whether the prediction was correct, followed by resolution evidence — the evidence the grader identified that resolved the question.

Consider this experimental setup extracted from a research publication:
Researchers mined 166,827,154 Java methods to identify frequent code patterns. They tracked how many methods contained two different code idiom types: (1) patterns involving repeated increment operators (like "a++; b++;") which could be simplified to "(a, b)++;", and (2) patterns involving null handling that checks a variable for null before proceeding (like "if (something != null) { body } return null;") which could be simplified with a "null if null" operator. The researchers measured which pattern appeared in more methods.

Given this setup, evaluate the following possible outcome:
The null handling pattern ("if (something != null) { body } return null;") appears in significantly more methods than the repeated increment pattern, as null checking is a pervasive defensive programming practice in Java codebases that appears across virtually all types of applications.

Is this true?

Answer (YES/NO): NO